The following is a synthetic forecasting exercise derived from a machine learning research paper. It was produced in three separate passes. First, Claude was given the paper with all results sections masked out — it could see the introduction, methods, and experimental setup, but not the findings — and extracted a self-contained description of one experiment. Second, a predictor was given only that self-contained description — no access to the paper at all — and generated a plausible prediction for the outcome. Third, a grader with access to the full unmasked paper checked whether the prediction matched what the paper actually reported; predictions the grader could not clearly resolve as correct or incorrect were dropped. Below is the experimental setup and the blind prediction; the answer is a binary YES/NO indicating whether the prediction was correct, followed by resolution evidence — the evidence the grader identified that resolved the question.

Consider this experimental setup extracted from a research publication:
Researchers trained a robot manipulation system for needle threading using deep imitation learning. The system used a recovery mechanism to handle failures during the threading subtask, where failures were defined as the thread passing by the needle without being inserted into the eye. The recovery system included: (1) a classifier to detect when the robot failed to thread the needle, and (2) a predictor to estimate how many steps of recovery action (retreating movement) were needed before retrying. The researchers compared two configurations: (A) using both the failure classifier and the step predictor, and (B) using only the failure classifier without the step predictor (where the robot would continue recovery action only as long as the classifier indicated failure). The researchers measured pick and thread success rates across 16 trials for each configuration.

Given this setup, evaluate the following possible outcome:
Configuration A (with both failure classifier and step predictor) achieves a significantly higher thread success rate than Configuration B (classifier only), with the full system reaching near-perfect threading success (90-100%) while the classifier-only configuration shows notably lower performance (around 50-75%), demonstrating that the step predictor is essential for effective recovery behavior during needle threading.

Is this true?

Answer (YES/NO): NO